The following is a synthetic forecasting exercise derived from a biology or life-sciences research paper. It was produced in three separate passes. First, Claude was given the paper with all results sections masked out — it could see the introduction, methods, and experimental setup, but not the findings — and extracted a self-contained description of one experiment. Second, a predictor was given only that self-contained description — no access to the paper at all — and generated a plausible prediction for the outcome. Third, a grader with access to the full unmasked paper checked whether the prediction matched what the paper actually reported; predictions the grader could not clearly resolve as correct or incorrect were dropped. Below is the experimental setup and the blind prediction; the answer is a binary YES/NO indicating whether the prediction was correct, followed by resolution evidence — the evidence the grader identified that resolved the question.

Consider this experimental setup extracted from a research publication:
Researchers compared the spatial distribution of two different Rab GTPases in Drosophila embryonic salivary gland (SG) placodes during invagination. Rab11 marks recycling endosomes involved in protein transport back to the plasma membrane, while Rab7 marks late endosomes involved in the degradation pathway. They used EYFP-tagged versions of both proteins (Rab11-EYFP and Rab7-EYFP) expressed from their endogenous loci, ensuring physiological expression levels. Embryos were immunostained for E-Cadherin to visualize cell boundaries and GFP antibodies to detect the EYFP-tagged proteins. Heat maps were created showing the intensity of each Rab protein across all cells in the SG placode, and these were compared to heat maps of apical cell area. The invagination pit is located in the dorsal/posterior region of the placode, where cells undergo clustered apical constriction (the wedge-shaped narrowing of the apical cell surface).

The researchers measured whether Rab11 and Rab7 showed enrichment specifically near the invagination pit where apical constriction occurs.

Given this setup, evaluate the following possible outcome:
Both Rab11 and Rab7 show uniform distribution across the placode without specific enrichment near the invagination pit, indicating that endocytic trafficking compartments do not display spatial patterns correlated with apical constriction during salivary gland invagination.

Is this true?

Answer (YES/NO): NO